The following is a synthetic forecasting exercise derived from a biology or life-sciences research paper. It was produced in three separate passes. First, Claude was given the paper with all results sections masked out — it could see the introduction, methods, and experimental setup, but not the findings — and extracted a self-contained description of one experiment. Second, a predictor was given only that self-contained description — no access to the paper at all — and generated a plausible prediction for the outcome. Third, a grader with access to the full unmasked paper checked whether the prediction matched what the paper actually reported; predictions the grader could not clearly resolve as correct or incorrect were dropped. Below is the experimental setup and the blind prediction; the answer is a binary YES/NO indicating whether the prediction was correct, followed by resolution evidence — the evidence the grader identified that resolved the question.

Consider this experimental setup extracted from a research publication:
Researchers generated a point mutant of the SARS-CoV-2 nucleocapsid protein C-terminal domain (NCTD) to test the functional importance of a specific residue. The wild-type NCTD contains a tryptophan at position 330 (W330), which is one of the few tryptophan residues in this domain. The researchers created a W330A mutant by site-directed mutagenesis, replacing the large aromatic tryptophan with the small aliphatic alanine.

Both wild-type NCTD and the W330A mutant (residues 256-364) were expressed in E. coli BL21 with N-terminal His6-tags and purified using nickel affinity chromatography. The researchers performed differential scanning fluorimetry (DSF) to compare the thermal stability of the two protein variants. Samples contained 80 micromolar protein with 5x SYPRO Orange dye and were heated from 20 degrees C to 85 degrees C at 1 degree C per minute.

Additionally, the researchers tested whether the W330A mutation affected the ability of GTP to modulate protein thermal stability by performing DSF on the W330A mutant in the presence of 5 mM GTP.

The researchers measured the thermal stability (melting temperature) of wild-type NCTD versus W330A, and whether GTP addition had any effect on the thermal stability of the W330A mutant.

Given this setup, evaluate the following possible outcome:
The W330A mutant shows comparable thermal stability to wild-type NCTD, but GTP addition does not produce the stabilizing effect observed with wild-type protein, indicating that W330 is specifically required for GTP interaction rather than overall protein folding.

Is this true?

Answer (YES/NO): YES